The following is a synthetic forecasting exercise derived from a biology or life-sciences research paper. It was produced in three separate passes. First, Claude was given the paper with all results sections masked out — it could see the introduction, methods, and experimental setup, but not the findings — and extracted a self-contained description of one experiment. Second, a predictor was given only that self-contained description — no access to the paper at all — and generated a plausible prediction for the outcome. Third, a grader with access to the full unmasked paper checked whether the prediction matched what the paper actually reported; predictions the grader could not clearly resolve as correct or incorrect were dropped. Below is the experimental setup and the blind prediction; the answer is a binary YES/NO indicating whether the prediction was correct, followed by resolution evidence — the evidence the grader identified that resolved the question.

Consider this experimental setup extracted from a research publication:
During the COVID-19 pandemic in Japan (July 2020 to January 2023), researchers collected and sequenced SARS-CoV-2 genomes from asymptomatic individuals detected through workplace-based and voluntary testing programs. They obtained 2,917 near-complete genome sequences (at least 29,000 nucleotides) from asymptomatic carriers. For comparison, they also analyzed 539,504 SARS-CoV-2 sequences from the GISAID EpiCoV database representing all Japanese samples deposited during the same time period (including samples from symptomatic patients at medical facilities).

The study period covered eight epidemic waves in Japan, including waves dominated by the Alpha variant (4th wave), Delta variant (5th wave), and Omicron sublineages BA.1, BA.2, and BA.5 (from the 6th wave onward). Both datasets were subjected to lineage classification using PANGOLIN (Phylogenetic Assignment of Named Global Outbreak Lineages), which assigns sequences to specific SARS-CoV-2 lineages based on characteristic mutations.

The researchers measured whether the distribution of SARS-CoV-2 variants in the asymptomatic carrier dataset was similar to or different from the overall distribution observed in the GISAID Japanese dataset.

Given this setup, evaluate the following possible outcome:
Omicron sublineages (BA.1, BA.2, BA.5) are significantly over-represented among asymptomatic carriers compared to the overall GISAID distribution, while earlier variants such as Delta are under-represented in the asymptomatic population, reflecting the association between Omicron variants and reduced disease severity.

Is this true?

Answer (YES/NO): NO